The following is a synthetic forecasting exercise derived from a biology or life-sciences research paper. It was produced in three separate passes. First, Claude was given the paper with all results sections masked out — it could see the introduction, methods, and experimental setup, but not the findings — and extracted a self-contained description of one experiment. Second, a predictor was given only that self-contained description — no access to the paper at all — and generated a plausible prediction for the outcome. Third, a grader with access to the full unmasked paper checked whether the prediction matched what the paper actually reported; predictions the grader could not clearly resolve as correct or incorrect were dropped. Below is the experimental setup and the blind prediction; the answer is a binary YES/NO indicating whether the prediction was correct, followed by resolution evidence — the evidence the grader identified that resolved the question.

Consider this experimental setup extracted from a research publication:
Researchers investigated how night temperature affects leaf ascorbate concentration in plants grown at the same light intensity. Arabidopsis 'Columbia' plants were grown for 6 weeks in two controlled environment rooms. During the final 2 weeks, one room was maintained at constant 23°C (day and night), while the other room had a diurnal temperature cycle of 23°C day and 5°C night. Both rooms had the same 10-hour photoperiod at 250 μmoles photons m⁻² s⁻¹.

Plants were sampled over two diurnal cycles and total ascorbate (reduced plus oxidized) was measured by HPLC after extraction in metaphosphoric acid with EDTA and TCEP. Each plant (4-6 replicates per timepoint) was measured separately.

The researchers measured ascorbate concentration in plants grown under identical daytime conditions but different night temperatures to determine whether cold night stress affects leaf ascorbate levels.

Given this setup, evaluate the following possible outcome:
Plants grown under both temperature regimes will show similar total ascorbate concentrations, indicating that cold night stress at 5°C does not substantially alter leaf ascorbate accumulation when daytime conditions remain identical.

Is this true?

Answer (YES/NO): NO